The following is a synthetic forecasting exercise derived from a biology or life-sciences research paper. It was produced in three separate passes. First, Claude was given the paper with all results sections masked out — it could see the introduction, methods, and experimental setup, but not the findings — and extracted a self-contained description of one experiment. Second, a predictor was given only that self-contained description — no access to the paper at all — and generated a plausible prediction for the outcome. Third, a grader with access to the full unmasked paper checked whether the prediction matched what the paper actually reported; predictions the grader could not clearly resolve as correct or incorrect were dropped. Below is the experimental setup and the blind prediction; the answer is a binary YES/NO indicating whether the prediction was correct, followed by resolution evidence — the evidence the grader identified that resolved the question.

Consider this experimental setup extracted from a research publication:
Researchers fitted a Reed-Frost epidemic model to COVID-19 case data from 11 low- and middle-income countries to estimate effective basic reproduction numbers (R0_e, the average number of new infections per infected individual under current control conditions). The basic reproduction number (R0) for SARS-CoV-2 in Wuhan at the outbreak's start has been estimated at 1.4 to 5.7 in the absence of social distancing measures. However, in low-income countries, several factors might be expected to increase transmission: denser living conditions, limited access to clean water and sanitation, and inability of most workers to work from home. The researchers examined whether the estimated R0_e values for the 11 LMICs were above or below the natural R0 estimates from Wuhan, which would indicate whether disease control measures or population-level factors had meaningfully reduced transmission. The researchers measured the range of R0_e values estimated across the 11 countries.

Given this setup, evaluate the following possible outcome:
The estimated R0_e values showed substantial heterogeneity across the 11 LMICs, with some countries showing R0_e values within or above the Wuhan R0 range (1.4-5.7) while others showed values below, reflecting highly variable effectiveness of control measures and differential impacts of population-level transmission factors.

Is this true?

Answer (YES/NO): NO